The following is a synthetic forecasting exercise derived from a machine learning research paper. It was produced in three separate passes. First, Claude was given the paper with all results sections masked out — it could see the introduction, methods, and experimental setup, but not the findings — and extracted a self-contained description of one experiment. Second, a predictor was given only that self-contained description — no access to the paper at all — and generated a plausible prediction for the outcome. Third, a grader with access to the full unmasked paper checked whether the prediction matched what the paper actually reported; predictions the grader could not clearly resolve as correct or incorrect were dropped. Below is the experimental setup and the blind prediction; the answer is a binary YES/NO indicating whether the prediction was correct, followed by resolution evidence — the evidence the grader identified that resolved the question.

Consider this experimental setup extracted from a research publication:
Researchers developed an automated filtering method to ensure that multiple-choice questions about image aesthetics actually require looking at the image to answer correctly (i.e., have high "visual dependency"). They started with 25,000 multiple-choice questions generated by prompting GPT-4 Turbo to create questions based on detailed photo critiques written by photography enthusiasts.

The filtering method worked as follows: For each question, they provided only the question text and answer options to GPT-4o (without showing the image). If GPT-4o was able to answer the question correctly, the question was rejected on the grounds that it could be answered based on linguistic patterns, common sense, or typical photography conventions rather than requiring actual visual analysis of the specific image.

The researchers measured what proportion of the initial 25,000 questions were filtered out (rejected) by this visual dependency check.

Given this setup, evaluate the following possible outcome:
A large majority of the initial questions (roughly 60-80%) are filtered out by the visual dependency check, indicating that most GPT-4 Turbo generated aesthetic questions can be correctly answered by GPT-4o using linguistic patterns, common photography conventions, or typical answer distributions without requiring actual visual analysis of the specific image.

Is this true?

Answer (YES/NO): YES